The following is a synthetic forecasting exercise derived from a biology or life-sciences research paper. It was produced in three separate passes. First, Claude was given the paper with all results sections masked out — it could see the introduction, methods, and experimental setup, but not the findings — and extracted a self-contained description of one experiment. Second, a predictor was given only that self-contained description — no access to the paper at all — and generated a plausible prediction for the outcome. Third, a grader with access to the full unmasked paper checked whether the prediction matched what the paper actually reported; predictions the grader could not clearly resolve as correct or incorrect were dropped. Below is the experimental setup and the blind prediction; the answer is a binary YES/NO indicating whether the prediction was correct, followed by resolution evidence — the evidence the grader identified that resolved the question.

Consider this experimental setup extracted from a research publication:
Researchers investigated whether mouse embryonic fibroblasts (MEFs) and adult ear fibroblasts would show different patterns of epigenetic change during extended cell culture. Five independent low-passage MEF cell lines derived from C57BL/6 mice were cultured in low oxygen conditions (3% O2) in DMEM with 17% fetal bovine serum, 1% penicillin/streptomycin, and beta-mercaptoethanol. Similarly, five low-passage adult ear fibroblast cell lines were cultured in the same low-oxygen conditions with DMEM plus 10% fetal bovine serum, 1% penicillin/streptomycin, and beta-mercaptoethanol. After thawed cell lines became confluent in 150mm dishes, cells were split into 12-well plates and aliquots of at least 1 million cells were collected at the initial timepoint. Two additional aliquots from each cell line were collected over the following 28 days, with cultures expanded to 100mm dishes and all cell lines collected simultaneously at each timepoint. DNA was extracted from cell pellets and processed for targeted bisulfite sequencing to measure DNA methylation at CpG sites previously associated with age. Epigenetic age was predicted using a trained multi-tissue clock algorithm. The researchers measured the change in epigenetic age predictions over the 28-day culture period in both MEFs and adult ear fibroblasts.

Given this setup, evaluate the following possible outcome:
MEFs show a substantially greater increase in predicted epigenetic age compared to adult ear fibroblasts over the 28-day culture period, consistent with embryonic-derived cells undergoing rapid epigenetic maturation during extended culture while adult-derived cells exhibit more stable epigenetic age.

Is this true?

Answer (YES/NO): YES